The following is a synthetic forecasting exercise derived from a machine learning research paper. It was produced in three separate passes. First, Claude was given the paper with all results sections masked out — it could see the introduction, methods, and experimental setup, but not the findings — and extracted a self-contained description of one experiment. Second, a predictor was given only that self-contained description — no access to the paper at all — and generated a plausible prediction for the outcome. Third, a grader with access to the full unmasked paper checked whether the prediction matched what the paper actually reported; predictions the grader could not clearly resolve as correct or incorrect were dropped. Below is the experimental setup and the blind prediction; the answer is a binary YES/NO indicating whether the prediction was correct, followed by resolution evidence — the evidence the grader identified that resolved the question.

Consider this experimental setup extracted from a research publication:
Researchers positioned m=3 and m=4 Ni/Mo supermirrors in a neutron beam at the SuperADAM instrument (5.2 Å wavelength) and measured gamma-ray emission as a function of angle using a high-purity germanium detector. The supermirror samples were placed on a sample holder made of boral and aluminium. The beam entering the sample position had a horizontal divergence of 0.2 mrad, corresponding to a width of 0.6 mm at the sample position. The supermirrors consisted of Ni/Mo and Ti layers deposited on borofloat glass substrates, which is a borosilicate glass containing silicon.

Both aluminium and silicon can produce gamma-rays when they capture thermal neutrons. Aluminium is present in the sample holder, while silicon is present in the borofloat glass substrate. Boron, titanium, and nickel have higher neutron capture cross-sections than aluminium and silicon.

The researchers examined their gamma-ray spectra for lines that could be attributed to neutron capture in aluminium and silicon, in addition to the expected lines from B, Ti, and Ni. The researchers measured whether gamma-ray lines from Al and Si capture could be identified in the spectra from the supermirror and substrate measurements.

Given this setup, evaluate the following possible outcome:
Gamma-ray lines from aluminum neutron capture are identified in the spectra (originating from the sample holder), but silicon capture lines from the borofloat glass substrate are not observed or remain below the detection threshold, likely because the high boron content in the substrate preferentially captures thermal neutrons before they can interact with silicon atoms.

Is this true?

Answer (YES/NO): NO